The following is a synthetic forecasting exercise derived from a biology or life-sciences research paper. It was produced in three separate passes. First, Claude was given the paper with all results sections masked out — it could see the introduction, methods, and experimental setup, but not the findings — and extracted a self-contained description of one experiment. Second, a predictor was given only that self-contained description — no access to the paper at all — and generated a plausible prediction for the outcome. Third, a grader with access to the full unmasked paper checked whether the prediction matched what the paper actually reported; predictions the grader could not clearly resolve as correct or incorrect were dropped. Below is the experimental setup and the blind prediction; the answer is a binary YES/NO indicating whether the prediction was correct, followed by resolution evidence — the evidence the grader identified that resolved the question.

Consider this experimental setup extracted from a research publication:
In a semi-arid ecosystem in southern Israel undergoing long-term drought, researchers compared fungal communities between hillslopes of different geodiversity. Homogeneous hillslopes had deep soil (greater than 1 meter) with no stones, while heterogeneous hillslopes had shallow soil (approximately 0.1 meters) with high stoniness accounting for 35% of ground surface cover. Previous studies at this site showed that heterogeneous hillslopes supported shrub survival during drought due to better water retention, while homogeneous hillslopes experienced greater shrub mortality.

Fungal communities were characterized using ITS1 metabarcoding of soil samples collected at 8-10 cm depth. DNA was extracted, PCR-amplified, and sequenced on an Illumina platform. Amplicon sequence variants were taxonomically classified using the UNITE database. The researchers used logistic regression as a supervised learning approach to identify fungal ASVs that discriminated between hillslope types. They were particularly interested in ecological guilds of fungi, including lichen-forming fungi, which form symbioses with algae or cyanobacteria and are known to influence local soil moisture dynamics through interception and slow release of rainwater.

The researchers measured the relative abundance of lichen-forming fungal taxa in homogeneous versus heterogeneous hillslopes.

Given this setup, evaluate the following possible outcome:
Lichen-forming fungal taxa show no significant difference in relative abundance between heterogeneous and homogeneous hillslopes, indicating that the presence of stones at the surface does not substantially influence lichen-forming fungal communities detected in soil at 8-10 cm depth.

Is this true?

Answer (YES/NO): NO